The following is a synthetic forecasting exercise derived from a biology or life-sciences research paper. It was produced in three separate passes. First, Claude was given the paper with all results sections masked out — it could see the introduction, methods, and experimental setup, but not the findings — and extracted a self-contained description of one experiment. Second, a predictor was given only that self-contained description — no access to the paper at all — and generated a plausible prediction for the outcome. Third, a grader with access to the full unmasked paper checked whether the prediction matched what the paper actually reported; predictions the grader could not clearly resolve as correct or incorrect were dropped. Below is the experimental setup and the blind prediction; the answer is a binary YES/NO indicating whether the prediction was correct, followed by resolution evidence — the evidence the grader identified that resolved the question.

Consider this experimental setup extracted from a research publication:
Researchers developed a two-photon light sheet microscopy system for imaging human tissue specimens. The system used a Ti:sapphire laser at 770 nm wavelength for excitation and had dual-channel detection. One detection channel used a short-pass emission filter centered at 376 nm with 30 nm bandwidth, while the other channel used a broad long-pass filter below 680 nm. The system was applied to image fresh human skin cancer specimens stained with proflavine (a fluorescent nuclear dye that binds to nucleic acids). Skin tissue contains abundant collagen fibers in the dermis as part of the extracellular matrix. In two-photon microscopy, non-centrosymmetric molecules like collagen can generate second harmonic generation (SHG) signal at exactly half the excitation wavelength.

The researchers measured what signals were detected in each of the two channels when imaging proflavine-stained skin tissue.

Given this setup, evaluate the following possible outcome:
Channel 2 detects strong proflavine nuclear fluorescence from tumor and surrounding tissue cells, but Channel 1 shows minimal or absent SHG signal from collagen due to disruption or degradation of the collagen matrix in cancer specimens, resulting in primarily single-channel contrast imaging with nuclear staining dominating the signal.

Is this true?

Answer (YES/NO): NO